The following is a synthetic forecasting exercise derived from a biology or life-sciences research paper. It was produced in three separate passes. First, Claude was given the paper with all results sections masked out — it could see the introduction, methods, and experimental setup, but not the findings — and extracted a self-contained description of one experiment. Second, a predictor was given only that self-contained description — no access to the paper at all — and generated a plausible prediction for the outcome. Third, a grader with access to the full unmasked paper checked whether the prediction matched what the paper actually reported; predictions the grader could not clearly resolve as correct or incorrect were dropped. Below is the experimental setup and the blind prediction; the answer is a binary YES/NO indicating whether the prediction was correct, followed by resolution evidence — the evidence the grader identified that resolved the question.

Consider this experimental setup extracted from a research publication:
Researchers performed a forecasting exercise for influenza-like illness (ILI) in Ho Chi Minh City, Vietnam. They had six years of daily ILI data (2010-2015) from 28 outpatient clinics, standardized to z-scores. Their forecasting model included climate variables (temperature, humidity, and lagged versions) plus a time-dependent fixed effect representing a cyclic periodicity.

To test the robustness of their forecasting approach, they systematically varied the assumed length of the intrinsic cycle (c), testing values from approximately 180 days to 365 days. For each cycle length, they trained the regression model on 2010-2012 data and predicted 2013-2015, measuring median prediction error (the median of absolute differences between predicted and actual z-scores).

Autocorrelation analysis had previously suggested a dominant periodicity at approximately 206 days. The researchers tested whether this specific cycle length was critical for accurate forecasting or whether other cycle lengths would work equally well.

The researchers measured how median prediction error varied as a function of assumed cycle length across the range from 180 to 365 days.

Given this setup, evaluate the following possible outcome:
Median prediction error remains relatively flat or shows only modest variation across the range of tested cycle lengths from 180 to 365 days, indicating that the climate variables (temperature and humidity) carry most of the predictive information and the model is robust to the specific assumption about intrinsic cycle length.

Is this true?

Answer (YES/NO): NO